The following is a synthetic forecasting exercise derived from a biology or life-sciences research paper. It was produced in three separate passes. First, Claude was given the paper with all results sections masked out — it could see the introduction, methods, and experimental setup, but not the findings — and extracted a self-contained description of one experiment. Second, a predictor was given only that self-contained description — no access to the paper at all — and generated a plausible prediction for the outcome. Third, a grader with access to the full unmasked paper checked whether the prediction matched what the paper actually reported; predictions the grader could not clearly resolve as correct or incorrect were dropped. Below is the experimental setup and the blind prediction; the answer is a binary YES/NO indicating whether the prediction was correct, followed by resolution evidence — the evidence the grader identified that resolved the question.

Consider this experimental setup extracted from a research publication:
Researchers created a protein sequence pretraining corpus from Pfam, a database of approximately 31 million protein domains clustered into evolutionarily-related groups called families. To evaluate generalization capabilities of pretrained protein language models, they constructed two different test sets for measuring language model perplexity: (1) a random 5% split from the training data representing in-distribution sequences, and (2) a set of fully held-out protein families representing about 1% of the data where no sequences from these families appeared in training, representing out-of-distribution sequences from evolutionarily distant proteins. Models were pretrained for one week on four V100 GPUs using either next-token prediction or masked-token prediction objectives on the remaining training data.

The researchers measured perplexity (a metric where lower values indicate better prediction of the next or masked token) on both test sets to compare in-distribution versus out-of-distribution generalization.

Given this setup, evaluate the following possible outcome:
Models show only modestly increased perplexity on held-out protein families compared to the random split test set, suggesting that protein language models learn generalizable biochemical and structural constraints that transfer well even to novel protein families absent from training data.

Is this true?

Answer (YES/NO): NO